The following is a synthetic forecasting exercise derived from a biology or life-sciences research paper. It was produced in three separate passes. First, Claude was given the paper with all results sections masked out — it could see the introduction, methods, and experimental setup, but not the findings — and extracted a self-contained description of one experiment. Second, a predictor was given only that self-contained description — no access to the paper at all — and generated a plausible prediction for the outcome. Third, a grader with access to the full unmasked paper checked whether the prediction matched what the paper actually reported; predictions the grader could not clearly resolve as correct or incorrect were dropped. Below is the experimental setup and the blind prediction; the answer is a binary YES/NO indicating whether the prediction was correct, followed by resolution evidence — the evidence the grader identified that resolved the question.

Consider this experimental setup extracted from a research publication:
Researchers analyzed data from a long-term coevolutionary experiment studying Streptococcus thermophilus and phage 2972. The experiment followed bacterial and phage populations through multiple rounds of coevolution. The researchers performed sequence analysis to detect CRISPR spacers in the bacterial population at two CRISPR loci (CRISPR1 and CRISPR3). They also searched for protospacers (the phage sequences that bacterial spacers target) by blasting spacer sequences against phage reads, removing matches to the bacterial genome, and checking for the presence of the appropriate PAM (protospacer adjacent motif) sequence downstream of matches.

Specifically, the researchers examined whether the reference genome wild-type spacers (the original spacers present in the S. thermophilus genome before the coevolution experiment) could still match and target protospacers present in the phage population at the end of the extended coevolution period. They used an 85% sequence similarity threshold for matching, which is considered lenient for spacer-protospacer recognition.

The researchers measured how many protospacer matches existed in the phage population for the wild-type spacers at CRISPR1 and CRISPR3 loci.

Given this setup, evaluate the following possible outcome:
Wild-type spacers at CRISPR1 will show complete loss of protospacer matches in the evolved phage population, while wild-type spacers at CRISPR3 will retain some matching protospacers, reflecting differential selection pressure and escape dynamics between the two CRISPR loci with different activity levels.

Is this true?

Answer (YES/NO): YES